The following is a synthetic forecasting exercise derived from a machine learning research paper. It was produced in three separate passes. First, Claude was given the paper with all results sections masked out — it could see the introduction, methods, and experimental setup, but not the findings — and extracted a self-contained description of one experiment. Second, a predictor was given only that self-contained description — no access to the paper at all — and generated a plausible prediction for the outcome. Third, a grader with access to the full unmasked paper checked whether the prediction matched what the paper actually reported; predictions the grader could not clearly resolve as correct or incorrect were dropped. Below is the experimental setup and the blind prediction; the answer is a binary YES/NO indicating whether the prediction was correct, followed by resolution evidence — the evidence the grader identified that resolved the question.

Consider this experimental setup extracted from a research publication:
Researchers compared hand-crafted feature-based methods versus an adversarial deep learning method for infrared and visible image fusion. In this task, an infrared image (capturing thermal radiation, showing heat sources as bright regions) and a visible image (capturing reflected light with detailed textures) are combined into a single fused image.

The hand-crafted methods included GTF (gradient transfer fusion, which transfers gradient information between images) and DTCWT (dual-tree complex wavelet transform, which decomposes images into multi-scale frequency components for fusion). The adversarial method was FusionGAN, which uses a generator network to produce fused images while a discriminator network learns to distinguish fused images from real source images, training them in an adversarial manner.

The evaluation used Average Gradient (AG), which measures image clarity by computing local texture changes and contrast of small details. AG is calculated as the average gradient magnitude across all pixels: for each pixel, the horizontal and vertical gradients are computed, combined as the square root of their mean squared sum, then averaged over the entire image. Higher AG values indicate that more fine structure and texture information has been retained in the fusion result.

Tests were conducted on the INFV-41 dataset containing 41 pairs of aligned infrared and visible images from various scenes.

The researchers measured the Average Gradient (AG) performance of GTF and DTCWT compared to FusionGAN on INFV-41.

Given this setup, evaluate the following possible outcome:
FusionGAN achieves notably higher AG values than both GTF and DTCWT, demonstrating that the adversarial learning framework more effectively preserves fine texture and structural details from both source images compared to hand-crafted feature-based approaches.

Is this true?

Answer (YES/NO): NO